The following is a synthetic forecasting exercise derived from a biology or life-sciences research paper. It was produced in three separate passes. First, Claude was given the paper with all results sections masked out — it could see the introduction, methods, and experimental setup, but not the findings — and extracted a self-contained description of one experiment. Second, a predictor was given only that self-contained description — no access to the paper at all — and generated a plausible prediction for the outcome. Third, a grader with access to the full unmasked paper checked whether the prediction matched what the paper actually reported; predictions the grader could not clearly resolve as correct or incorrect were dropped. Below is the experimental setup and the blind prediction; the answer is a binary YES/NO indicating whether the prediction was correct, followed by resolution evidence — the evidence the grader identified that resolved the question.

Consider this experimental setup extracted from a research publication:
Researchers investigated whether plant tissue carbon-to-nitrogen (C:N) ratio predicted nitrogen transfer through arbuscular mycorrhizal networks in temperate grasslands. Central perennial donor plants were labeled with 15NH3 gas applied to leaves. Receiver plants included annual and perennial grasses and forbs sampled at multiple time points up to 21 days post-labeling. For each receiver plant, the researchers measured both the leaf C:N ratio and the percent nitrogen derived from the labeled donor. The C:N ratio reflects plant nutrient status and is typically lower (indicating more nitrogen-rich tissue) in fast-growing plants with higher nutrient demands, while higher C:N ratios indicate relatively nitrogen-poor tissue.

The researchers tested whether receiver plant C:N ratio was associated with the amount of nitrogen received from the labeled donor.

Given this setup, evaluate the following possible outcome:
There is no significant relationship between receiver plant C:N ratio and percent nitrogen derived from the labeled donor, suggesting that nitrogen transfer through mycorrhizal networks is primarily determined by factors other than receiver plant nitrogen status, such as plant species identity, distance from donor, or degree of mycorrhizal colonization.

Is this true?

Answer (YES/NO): NO